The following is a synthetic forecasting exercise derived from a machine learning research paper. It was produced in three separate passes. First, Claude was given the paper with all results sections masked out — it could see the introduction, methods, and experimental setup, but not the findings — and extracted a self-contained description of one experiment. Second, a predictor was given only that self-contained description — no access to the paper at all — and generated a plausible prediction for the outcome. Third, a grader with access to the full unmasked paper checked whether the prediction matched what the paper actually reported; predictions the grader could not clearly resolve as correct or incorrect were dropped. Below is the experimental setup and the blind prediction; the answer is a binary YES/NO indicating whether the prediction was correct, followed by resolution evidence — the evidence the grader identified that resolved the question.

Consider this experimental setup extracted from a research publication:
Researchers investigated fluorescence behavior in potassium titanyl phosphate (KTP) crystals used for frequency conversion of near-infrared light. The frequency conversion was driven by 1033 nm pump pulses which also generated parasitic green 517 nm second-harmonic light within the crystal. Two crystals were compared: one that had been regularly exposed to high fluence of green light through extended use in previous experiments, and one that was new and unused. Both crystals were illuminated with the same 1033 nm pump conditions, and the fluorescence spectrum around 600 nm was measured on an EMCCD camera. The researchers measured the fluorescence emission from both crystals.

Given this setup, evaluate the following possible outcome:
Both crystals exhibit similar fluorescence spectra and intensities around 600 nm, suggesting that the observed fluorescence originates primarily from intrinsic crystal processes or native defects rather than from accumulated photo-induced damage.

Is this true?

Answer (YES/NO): NO